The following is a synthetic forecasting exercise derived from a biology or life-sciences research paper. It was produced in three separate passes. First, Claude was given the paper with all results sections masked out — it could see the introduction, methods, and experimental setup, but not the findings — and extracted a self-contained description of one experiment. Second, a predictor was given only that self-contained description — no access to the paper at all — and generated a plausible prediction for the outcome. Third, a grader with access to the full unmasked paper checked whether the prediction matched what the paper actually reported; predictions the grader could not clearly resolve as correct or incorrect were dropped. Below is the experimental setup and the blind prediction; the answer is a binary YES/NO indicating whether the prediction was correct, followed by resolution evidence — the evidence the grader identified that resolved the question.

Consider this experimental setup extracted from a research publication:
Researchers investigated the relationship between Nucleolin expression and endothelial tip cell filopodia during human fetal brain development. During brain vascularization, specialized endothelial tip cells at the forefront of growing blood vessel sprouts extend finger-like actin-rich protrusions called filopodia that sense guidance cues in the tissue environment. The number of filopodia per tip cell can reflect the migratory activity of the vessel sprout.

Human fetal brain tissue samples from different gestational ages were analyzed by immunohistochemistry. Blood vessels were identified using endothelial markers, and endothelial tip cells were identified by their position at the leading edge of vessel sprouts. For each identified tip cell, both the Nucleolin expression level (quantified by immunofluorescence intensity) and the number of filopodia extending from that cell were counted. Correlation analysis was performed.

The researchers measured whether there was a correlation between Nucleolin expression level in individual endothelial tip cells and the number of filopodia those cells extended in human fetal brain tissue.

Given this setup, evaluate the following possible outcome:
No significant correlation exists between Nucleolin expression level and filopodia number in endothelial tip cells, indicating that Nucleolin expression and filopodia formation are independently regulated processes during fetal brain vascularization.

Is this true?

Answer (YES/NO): NO